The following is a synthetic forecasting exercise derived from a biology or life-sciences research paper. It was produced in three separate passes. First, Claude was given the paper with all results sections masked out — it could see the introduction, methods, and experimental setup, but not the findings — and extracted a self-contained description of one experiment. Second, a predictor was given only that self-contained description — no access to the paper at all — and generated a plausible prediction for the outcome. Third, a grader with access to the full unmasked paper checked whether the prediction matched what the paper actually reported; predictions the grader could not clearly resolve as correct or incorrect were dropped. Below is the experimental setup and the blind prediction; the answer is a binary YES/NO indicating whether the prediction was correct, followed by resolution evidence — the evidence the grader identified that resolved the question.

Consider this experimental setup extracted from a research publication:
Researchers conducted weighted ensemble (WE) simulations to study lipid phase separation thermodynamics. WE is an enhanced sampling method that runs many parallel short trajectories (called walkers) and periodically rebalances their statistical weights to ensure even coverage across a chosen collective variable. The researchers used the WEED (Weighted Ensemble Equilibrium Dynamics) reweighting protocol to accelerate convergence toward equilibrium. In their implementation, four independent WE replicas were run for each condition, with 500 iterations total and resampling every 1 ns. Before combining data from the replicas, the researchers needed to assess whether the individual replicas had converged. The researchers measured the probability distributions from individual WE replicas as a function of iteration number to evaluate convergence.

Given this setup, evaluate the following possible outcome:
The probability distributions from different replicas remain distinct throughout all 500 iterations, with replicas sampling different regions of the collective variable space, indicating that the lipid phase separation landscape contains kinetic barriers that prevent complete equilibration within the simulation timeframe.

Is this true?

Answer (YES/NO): NO